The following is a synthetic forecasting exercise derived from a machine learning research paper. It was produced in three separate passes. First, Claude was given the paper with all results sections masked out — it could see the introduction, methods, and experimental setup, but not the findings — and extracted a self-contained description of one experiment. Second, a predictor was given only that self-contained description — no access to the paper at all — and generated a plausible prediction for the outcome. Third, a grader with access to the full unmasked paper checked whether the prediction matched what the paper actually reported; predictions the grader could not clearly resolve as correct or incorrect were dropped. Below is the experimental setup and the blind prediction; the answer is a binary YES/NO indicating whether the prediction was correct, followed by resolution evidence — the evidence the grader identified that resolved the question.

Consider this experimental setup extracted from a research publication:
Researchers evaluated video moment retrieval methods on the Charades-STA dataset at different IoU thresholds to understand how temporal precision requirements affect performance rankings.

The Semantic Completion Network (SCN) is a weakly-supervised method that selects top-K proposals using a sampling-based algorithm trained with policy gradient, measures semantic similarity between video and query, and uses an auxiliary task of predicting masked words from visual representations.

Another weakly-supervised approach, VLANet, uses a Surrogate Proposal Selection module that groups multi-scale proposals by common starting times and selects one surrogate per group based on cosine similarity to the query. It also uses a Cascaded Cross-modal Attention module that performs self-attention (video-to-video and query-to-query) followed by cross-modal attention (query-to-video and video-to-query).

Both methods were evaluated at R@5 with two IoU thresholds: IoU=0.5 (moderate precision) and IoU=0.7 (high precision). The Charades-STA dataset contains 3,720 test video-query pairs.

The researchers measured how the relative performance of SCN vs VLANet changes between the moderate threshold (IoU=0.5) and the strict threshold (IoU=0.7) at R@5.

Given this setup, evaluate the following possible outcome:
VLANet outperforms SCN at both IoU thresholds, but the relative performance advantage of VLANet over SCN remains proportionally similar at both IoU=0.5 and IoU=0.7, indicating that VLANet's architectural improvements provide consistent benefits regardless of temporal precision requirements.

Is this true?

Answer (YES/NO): NO